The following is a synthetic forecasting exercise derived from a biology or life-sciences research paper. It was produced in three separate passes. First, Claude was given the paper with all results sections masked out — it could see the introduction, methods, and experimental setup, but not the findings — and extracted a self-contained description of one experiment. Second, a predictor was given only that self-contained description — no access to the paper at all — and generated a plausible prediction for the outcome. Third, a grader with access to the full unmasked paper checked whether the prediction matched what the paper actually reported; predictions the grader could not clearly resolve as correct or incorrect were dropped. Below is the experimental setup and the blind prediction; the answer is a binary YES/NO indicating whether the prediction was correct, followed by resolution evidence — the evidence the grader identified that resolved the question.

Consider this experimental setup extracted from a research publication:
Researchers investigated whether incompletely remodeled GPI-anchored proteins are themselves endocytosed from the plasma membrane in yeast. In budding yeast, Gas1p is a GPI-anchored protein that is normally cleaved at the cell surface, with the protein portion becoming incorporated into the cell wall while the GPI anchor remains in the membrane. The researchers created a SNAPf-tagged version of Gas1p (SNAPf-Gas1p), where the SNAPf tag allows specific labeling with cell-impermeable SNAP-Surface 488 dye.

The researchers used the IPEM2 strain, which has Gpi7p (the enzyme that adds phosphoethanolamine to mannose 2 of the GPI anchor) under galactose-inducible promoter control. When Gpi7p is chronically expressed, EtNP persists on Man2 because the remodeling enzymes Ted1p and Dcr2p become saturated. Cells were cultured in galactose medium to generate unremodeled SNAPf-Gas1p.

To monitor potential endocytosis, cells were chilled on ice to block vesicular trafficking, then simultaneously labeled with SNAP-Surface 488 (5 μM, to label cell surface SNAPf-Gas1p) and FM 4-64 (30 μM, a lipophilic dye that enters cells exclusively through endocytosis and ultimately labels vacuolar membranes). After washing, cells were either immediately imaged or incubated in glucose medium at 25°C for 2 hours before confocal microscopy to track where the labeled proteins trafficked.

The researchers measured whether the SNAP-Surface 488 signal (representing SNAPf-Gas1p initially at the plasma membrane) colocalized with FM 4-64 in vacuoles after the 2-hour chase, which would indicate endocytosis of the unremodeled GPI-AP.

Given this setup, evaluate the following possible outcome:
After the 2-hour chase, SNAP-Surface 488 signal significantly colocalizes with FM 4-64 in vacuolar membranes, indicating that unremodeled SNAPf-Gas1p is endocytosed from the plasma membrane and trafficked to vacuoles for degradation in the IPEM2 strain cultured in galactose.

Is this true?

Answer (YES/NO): NO